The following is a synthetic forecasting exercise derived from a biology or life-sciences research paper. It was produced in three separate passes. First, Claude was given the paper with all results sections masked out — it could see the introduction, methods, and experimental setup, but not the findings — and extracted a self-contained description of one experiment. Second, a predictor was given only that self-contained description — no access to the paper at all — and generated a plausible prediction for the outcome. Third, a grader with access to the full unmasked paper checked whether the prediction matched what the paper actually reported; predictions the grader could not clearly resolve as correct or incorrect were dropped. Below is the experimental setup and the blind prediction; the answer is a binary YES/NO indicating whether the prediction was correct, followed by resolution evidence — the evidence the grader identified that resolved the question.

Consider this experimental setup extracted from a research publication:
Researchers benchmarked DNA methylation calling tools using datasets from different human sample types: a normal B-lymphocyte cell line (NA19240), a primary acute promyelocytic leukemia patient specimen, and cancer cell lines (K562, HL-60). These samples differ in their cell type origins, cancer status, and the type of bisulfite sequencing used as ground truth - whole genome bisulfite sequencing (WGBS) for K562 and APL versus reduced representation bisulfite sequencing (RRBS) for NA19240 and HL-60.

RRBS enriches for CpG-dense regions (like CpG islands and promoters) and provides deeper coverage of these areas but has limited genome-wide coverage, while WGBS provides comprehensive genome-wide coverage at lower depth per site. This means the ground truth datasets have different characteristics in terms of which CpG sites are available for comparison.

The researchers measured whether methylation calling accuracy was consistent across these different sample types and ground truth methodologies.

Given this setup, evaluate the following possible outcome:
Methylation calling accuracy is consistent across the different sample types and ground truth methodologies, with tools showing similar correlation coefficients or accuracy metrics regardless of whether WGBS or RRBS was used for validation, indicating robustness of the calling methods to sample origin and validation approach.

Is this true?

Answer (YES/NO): YES